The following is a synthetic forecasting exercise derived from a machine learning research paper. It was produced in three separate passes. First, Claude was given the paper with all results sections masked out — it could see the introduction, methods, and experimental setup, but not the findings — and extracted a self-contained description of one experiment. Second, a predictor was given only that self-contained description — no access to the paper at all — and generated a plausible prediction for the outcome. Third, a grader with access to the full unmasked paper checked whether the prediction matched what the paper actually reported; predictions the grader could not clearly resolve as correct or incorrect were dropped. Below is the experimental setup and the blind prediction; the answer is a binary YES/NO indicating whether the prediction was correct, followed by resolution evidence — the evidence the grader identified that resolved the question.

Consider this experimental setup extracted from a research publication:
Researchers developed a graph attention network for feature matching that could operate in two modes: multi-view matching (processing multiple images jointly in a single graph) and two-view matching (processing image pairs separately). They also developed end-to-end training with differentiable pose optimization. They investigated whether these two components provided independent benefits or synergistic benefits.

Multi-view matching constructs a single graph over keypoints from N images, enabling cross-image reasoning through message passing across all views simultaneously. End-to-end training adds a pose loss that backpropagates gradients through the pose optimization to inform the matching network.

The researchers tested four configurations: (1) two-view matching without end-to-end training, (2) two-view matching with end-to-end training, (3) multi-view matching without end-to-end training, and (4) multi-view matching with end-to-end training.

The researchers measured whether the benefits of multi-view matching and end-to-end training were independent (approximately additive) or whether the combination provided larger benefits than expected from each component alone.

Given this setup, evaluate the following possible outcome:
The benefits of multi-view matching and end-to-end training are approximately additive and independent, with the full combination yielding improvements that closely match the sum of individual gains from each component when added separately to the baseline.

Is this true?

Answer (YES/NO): NO